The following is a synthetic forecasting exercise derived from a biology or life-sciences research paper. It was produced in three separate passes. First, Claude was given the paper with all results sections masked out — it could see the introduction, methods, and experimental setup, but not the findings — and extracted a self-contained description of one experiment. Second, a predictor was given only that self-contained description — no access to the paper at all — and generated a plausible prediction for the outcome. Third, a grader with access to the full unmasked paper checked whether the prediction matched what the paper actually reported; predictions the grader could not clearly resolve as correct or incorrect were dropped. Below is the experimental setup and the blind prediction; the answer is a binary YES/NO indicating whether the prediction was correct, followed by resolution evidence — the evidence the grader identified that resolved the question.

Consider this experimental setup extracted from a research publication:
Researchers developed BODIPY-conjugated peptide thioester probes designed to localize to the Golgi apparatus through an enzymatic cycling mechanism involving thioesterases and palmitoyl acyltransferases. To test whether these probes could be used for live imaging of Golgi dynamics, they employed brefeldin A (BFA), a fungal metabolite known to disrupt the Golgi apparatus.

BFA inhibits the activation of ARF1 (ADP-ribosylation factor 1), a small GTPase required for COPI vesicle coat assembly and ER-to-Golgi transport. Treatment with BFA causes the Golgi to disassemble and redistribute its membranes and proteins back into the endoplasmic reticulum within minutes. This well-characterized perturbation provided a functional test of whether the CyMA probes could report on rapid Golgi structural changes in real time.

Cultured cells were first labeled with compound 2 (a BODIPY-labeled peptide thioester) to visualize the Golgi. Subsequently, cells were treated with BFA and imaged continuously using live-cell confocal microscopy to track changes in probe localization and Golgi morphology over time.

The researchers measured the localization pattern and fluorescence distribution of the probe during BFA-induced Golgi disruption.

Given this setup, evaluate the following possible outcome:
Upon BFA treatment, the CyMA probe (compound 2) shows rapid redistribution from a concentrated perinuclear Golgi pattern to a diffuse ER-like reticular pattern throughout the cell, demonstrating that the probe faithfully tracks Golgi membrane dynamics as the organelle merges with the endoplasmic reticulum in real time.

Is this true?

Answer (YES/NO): YES